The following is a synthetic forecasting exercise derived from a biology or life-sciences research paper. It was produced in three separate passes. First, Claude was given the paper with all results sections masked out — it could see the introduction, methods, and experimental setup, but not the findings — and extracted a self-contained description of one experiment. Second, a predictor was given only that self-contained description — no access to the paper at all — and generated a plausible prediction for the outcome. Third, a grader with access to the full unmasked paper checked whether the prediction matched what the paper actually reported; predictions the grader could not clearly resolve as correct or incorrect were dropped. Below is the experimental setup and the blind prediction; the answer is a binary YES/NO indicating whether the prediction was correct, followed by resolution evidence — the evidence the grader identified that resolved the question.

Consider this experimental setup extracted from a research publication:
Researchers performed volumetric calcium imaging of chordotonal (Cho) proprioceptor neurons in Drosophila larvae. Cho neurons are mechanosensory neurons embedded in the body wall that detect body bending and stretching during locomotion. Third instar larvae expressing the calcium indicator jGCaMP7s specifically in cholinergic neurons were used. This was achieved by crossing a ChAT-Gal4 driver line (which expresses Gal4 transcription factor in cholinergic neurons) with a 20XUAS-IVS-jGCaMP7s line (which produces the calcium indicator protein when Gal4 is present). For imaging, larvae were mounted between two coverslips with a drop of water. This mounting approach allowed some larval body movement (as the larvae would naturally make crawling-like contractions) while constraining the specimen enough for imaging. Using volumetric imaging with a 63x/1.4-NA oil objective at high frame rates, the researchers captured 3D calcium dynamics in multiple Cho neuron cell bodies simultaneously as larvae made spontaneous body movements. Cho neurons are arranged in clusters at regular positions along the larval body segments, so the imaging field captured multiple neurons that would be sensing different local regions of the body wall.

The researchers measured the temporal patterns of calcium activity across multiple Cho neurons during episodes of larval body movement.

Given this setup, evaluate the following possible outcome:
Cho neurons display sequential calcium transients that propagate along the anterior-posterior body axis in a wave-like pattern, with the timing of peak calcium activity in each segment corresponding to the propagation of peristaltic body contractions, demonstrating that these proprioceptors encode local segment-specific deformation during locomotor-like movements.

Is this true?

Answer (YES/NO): NO